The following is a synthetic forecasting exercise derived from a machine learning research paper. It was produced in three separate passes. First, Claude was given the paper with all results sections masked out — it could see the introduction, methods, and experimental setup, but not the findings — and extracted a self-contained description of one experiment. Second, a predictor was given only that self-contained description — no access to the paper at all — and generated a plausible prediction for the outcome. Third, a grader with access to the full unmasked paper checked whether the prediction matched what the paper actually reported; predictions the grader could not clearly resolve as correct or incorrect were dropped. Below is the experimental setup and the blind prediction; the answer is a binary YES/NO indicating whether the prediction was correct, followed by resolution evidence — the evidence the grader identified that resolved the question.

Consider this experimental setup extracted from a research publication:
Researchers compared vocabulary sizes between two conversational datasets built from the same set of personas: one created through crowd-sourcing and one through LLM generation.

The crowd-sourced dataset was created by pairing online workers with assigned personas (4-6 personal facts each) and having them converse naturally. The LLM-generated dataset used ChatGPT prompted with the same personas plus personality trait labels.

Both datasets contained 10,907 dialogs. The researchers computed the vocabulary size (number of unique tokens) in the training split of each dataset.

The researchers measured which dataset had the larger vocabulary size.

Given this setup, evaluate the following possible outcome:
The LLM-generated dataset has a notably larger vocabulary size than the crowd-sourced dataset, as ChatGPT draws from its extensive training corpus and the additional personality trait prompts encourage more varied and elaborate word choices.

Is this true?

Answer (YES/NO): NO